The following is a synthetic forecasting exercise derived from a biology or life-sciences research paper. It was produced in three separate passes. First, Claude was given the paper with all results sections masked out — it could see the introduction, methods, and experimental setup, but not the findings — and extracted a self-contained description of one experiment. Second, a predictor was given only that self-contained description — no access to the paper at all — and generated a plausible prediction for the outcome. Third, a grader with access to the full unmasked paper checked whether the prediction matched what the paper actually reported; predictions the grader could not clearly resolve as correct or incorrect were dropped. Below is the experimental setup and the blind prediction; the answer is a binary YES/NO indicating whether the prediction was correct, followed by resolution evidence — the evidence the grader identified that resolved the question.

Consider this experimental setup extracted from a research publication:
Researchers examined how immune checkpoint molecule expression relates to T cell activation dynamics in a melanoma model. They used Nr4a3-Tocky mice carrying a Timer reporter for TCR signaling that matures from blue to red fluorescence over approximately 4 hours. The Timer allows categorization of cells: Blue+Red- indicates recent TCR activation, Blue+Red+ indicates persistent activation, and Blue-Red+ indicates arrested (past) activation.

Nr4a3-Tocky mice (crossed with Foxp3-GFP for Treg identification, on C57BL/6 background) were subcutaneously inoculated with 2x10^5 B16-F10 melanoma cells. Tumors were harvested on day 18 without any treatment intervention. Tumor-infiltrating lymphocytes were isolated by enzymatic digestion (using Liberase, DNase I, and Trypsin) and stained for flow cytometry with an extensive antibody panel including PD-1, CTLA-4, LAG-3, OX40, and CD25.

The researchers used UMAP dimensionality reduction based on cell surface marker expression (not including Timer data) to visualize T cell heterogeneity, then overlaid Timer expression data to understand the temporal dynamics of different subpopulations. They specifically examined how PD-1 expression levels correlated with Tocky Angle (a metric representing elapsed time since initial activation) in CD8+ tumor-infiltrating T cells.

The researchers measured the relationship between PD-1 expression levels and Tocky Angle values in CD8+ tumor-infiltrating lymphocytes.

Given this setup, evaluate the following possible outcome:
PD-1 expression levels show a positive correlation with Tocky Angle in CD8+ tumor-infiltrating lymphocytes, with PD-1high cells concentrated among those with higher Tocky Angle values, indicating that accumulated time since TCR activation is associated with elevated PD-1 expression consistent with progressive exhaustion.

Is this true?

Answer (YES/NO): NO